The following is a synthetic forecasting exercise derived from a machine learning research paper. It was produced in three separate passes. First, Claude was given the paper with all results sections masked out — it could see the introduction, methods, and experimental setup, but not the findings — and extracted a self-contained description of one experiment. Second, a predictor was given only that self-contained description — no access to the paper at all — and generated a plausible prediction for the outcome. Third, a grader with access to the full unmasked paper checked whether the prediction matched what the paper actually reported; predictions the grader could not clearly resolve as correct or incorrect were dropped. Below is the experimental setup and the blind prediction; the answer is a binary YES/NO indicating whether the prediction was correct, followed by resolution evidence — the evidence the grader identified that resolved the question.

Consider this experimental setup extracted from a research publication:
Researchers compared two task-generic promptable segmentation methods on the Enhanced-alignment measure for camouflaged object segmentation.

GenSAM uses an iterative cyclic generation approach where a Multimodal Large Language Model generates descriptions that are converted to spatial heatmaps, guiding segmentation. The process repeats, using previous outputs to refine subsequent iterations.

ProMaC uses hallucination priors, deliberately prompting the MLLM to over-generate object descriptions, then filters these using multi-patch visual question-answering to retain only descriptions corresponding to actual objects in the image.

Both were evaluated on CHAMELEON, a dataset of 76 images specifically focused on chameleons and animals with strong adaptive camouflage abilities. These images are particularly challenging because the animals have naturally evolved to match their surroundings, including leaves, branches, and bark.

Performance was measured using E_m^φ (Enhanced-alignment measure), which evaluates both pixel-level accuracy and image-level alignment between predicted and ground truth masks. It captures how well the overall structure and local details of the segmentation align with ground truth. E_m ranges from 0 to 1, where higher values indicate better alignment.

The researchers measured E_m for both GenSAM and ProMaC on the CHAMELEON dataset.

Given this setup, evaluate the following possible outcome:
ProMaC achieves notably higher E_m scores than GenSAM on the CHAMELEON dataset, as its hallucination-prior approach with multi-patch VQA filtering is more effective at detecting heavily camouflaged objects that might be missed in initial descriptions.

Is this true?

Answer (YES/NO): YES